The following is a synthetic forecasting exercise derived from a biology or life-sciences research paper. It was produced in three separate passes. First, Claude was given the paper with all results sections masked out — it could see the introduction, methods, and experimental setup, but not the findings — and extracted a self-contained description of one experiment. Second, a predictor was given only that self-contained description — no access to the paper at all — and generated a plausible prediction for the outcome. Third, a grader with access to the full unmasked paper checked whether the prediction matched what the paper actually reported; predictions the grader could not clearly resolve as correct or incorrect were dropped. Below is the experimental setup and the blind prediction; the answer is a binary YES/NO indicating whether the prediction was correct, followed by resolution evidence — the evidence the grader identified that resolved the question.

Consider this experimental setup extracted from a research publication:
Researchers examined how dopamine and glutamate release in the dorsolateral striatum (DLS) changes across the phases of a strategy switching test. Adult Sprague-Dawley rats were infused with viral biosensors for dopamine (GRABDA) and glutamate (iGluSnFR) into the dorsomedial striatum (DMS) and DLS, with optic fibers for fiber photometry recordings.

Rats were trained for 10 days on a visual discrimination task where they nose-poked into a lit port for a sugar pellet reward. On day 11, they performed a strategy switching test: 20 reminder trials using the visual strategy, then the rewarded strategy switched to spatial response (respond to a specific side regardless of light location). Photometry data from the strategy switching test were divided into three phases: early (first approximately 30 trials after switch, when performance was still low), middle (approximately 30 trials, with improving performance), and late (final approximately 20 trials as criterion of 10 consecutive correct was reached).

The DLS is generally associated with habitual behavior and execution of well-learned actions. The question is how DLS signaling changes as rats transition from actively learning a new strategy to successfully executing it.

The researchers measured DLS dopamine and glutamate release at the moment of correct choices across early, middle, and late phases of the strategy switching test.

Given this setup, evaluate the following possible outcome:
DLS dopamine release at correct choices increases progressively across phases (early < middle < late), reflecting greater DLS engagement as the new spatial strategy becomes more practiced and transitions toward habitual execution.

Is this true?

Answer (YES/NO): NO